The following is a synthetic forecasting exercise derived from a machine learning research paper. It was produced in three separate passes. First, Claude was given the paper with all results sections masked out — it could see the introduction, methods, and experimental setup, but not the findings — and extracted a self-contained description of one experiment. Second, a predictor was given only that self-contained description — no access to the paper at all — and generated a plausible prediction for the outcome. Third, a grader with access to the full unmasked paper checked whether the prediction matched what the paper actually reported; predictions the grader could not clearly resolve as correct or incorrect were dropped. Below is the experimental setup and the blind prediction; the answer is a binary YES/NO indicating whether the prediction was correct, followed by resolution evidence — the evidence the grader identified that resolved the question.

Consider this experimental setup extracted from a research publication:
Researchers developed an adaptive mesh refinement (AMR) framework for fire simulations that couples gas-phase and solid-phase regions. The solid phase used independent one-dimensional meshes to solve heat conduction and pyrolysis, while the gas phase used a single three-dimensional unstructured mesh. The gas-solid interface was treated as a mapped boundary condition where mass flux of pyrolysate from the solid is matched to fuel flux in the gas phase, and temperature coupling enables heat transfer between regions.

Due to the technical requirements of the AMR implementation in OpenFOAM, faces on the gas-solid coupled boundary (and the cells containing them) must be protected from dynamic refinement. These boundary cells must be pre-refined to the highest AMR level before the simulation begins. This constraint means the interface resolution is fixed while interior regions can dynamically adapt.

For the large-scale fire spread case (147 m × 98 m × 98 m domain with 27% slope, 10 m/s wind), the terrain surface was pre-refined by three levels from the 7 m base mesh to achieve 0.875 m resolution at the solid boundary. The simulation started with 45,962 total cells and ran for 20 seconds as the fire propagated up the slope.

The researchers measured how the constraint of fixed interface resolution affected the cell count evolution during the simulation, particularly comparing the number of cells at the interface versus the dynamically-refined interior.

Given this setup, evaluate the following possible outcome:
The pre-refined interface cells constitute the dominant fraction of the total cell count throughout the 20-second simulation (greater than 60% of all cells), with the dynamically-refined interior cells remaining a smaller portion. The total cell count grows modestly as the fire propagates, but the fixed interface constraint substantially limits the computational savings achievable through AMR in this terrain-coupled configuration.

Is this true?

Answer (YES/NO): NO